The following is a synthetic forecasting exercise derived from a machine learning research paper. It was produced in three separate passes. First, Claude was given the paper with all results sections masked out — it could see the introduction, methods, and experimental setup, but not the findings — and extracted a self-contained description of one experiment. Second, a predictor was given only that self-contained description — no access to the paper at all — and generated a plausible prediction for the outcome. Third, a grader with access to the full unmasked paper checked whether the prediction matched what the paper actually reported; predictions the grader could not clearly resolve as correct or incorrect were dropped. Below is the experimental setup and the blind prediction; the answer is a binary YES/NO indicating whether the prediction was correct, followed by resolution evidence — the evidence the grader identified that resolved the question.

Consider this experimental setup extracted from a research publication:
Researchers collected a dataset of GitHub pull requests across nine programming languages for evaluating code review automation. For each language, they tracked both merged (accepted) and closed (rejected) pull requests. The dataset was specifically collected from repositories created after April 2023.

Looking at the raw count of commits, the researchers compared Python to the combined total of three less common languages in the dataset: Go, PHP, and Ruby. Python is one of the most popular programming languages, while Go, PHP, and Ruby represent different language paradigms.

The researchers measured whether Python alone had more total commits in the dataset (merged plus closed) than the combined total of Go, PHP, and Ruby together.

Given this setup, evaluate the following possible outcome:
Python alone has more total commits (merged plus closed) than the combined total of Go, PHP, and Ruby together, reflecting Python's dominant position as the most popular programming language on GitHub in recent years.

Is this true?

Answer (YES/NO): YES